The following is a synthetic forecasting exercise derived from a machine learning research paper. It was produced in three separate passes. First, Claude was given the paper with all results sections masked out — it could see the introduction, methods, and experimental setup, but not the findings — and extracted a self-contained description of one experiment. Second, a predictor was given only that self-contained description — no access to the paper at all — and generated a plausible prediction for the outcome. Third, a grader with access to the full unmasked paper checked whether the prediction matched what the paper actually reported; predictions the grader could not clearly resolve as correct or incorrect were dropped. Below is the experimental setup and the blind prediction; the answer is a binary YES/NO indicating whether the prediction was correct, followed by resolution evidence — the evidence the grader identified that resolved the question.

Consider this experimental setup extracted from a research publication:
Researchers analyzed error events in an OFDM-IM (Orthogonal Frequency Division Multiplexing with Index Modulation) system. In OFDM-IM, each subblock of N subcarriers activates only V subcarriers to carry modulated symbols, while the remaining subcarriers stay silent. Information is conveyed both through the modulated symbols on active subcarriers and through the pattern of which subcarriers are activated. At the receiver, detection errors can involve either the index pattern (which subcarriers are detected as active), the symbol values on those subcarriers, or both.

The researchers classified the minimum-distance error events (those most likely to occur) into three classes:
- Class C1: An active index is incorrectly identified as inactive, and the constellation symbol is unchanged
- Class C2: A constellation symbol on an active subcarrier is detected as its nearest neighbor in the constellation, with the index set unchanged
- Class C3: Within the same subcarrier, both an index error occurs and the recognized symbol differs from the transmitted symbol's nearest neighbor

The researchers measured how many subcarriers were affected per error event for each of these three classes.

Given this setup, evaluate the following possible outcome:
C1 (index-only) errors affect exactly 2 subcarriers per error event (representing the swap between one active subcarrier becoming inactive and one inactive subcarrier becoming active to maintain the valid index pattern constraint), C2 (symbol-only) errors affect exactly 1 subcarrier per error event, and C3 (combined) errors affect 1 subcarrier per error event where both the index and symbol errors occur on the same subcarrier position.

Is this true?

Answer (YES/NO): NO